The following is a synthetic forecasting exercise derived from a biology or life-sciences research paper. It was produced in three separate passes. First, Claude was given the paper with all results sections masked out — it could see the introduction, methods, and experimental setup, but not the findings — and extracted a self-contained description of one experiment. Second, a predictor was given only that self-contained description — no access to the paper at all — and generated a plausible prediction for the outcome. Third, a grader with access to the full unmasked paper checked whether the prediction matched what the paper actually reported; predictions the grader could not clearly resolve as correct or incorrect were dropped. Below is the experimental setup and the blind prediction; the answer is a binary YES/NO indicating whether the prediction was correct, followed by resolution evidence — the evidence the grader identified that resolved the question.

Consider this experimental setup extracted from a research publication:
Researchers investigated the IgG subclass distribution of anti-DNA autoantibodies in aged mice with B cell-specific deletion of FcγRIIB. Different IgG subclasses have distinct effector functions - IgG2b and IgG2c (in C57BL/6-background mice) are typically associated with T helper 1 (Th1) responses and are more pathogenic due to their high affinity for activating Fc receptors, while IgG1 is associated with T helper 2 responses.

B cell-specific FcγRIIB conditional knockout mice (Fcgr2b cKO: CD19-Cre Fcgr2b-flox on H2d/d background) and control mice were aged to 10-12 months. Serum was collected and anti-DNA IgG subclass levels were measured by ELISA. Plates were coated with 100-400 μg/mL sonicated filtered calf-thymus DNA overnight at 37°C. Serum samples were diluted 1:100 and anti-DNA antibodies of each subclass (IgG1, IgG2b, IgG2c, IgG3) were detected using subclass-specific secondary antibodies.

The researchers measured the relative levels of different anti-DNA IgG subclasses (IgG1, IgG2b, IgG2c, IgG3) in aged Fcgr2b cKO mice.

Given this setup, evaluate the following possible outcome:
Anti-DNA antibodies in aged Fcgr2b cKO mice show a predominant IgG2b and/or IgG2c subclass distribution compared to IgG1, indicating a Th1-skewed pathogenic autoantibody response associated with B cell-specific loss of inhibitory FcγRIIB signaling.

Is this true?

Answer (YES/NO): NO